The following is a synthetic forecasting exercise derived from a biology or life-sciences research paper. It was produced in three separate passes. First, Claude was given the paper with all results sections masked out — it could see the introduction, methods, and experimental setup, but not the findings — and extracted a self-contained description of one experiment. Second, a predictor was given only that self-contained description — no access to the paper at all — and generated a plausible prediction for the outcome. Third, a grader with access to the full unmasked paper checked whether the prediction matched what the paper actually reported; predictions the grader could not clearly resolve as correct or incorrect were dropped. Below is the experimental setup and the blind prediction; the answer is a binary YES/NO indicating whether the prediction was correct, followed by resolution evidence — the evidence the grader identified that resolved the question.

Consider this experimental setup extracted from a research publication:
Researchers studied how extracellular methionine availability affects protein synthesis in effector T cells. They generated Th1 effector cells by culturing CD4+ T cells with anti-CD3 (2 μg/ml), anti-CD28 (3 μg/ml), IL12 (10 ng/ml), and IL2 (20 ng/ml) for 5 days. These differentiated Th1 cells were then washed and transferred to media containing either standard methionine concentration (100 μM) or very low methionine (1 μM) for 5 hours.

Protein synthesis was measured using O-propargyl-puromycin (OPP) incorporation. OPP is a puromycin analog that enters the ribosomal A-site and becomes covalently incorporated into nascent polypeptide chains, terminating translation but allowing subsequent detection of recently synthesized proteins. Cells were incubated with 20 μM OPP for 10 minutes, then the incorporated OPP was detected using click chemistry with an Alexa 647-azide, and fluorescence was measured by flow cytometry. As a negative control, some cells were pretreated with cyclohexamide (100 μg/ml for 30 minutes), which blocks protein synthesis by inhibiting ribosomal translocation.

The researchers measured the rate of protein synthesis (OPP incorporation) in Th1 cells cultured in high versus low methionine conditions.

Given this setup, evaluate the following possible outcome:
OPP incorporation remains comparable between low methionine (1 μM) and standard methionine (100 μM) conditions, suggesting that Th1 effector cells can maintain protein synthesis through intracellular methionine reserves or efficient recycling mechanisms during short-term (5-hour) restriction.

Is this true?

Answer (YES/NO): NO